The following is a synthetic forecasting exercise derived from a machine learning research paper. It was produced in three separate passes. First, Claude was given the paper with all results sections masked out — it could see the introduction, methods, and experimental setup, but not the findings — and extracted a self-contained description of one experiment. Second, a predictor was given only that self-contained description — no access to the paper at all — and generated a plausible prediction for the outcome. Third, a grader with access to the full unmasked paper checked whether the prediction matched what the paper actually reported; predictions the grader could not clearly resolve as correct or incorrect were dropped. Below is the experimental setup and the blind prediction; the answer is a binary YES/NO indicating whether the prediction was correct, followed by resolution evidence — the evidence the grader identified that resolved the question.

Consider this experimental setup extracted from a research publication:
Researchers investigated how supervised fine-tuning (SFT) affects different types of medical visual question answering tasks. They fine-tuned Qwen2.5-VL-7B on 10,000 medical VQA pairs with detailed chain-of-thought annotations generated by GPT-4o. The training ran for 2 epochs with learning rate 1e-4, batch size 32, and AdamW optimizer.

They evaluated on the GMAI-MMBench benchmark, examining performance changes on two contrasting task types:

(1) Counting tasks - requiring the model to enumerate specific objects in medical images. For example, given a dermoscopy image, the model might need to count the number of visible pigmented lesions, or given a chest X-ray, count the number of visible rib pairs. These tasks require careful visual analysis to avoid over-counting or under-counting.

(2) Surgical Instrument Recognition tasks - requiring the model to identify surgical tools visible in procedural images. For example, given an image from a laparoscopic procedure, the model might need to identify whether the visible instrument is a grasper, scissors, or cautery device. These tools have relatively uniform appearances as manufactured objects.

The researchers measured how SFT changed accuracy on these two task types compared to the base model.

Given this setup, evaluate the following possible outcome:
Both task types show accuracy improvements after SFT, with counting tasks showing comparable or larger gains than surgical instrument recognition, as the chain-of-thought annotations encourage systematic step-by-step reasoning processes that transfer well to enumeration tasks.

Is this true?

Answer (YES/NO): NO